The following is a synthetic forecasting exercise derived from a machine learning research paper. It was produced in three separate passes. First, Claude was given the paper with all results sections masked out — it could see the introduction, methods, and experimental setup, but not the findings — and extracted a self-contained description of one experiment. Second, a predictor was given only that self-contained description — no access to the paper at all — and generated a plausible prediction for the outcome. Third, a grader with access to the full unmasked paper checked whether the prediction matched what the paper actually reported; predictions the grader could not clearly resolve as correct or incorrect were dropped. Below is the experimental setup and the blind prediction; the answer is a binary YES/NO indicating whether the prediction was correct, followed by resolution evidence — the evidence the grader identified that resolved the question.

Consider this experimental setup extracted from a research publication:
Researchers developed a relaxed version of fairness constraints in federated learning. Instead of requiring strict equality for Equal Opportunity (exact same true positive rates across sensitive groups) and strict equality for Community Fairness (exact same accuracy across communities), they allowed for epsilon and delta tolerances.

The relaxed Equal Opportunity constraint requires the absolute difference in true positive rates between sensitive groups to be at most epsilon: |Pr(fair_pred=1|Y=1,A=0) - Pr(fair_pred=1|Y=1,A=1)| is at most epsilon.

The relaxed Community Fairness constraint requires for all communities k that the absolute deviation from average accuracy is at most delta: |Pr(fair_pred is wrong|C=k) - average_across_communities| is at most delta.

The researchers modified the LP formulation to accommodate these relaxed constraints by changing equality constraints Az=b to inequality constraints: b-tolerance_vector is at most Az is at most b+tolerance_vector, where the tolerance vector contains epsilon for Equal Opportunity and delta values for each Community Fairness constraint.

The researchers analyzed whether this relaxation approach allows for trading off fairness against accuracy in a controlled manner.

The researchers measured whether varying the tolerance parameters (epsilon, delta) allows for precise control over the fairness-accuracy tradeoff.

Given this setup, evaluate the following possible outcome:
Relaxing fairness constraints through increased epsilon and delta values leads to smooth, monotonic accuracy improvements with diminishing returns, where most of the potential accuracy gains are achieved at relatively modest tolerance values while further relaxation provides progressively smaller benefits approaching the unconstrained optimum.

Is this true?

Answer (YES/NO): NO